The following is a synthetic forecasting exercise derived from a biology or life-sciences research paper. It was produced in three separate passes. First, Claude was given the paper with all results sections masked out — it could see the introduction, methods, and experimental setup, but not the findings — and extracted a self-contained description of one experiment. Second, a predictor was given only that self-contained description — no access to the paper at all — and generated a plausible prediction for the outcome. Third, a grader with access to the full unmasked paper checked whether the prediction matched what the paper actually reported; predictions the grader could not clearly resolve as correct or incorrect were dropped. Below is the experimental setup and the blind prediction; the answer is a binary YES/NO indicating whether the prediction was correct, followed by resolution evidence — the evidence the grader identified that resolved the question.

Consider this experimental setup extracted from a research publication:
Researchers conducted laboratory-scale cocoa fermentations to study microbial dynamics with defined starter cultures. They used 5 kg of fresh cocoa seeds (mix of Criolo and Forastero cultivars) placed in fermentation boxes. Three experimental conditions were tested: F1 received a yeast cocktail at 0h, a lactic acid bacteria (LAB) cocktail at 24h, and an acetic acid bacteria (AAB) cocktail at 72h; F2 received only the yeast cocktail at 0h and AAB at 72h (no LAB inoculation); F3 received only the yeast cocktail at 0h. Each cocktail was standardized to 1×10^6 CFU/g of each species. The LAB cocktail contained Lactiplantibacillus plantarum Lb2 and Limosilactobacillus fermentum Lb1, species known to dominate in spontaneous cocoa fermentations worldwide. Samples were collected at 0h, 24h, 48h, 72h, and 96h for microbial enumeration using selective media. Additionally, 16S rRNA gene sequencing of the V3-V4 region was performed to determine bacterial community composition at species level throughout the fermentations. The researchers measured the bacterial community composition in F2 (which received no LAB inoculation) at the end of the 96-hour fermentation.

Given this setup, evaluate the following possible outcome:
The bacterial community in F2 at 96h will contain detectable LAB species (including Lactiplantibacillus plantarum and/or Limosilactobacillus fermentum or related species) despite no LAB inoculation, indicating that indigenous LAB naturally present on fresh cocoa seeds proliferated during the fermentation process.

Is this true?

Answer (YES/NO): YES